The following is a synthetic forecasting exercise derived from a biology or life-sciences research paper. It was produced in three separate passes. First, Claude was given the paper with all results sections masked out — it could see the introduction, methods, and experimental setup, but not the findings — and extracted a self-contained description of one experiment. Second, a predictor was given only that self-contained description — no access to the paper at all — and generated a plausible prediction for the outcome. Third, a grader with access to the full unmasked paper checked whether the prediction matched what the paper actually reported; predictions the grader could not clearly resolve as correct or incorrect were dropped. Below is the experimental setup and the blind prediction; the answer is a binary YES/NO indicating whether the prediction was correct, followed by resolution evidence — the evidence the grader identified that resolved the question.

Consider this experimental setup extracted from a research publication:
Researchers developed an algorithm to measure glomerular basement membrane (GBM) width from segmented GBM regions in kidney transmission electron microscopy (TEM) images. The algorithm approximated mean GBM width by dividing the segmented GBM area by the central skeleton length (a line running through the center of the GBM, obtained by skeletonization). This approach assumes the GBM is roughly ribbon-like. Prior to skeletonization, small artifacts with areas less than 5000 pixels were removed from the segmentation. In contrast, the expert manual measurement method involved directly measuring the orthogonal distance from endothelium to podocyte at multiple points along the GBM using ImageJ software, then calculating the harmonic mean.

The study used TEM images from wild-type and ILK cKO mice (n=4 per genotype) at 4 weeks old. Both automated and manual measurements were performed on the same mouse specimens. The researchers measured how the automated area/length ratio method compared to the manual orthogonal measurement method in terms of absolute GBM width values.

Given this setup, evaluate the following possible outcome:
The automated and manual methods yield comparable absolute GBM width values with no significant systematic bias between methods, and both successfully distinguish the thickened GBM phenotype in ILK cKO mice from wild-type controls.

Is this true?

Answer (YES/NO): NO